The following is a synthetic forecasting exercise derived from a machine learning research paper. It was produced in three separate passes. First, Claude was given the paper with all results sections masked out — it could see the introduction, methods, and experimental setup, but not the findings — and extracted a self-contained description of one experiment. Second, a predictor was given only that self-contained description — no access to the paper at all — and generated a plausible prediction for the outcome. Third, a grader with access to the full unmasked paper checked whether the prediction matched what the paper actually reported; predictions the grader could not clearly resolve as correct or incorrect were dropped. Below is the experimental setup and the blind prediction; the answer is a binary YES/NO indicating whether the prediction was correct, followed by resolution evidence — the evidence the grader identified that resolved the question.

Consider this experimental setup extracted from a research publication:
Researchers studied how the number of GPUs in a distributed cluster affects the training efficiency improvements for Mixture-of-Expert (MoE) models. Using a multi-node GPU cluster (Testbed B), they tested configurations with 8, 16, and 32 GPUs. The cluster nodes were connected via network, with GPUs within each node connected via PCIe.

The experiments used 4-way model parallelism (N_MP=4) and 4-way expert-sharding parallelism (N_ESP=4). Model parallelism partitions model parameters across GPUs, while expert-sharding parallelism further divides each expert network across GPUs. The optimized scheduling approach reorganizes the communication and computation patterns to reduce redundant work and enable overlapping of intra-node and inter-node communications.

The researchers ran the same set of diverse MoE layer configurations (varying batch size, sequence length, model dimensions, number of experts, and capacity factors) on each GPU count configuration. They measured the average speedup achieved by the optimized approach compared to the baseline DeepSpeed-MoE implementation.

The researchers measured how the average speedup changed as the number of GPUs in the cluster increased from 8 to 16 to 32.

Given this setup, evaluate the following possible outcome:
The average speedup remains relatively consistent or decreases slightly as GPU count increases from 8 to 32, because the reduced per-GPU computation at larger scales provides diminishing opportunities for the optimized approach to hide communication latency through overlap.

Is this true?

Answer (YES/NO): YES